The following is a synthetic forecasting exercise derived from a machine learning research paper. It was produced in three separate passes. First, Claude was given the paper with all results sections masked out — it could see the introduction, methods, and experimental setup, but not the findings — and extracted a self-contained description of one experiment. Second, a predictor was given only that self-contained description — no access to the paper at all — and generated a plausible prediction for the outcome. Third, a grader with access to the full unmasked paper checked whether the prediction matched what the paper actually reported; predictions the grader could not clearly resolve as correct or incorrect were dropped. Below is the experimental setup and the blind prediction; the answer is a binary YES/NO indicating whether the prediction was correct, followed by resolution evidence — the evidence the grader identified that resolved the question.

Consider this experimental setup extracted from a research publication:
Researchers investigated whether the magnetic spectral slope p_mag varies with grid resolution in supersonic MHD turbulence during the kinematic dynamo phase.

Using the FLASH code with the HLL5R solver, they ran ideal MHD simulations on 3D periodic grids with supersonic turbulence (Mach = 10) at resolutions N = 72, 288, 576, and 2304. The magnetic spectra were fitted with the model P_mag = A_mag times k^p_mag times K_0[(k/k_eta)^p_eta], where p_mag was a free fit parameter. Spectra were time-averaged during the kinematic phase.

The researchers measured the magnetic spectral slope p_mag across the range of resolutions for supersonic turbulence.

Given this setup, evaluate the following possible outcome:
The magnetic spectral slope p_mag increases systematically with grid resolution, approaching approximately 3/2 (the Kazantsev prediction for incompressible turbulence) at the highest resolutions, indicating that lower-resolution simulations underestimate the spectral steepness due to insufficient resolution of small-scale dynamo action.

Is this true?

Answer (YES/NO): NO